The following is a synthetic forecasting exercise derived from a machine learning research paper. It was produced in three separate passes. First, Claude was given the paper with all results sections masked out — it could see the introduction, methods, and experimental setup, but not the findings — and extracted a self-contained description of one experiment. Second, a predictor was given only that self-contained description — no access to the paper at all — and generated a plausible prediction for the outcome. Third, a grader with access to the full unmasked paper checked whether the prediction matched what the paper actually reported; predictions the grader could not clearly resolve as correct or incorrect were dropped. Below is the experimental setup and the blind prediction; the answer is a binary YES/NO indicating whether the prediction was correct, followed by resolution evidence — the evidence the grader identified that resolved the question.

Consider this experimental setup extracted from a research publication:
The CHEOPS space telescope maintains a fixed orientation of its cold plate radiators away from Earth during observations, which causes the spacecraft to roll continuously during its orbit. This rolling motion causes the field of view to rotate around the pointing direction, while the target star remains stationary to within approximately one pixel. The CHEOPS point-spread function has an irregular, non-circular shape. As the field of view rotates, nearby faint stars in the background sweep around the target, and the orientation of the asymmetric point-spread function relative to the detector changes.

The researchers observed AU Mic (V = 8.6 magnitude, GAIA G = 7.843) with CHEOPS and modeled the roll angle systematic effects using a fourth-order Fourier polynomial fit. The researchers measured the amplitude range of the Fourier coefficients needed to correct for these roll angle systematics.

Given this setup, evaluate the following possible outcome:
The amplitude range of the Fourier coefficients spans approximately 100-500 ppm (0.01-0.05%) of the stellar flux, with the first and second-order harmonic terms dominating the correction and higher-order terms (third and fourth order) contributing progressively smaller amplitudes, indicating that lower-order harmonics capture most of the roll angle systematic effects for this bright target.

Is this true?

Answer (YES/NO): NO